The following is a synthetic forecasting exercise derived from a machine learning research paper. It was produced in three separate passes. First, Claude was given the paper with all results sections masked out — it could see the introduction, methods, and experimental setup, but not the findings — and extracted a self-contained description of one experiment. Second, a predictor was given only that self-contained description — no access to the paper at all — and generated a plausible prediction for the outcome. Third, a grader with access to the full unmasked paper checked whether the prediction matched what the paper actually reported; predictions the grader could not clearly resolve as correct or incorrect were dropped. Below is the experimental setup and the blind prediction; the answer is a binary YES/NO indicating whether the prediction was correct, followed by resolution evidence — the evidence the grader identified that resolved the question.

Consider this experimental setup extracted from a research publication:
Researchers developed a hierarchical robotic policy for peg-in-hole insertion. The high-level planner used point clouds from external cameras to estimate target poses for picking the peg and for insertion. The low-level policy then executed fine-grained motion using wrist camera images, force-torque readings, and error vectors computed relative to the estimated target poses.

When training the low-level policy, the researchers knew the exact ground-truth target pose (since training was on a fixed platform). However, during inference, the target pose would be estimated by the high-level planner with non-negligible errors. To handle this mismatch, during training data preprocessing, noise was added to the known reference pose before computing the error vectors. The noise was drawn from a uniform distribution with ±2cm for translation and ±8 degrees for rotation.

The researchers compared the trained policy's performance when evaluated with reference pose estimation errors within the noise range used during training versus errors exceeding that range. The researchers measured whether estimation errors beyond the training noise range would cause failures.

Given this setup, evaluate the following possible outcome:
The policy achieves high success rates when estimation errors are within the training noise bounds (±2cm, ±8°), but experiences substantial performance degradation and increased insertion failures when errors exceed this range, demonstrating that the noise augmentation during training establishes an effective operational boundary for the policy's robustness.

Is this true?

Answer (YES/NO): NO